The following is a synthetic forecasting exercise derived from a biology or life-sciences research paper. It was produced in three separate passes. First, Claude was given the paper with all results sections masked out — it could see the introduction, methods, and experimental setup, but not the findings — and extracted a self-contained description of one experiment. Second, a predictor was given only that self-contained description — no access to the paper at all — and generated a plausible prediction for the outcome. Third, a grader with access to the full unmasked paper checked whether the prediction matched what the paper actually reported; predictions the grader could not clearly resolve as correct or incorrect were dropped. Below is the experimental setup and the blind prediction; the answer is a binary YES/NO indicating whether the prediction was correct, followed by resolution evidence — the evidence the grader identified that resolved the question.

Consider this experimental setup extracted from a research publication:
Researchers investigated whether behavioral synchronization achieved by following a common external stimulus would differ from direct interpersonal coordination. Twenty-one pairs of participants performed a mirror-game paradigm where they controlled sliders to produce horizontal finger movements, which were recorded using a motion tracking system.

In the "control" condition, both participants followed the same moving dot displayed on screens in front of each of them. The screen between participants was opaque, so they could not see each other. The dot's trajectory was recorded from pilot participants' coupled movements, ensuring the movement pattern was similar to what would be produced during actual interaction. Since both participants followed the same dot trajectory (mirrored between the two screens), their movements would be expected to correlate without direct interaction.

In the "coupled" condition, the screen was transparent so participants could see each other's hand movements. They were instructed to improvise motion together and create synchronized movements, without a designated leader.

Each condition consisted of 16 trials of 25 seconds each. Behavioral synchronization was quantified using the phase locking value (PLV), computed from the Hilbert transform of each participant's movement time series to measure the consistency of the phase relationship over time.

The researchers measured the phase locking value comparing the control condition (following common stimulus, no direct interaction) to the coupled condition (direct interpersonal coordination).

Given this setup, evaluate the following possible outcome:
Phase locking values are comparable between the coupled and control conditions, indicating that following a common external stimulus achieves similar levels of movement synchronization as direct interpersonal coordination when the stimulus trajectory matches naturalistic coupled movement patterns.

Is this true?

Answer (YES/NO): NO